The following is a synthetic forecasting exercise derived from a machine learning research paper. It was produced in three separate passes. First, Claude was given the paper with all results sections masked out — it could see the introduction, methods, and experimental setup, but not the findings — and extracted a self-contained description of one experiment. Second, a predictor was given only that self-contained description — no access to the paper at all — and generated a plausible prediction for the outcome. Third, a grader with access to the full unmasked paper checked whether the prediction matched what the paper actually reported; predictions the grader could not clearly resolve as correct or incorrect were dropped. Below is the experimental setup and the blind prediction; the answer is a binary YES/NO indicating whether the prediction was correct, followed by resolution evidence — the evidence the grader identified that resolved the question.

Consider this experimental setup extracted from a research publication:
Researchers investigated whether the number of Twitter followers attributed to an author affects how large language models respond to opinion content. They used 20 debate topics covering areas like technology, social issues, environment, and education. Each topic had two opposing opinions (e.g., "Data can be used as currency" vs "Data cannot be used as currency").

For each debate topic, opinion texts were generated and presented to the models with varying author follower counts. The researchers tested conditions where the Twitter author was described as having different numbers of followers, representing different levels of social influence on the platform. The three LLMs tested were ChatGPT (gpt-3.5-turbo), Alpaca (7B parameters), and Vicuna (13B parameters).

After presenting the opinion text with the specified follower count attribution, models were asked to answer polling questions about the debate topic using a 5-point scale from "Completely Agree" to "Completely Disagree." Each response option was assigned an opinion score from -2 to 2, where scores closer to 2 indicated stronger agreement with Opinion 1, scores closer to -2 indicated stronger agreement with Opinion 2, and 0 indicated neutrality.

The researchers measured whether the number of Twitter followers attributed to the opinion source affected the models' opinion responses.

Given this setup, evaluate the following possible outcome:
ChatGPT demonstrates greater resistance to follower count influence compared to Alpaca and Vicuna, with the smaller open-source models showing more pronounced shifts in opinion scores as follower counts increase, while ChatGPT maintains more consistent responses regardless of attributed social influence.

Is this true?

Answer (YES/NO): NO